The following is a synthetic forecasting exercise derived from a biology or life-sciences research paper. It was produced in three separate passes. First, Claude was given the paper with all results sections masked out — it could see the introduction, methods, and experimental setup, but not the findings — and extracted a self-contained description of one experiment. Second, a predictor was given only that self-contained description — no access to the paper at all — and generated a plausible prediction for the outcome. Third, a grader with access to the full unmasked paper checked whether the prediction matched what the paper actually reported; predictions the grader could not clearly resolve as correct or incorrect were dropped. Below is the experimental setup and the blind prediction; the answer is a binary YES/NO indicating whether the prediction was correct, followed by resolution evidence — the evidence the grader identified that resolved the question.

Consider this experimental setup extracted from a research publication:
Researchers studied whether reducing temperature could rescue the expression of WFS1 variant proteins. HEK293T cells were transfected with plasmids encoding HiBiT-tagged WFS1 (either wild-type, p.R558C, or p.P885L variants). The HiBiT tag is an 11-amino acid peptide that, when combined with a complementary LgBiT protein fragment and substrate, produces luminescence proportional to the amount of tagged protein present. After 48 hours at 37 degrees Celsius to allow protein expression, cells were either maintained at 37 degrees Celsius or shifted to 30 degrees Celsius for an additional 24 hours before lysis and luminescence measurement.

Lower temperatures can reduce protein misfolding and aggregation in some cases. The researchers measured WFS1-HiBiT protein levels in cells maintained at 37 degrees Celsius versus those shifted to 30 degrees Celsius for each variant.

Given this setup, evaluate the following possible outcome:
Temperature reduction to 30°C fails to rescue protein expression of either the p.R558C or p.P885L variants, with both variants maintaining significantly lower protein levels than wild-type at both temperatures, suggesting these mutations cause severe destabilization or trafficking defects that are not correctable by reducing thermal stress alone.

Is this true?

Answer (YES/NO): NO